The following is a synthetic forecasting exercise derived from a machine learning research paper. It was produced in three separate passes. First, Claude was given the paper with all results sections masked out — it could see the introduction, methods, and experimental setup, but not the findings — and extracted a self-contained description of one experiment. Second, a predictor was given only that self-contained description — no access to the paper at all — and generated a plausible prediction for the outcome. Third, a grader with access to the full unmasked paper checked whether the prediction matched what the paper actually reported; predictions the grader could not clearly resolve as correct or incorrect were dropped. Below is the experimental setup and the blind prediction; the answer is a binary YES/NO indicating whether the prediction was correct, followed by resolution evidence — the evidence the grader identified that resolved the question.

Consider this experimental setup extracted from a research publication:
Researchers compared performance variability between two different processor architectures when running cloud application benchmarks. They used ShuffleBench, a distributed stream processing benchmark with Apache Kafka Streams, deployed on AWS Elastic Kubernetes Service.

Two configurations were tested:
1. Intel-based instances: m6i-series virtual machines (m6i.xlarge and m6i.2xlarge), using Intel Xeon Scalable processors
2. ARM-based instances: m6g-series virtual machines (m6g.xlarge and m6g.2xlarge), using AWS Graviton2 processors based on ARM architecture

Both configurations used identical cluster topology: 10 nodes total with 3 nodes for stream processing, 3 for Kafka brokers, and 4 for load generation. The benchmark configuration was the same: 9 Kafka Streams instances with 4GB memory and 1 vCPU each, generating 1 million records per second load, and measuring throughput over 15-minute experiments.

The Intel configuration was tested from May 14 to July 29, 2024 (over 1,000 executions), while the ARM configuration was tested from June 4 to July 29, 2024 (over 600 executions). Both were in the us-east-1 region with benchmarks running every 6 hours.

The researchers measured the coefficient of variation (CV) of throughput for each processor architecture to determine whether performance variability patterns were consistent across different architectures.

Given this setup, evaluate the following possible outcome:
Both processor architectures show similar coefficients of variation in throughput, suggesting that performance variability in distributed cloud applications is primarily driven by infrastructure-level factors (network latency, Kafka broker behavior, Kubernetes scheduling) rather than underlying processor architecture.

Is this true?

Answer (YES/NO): NO